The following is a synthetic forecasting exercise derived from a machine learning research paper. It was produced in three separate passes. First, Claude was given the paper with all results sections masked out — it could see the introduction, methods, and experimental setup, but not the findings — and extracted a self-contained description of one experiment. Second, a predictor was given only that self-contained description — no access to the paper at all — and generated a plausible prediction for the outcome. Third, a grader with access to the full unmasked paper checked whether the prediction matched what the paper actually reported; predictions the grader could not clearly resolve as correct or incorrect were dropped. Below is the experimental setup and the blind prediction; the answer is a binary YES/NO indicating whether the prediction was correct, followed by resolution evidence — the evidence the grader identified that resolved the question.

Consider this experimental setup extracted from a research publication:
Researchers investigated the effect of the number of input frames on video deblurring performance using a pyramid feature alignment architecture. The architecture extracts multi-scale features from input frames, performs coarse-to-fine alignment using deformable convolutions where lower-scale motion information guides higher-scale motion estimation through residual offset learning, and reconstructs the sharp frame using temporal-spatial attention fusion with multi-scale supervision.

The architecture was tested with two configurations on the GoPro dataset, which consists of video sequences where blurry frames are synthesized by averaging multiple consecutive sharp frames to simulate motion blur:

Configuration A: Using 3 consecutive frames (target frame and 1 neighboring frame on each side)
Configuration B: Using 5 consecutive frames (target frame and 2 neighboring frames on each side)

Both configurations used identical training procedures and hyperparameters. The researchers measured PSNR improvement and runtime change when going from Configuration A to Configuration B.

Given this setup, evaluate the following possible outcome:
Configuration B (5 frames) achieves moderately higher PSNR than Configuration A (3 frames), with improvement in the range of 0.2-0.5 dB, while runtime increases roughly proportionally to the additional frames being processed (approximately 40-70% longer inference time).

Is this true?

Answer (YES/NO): NO